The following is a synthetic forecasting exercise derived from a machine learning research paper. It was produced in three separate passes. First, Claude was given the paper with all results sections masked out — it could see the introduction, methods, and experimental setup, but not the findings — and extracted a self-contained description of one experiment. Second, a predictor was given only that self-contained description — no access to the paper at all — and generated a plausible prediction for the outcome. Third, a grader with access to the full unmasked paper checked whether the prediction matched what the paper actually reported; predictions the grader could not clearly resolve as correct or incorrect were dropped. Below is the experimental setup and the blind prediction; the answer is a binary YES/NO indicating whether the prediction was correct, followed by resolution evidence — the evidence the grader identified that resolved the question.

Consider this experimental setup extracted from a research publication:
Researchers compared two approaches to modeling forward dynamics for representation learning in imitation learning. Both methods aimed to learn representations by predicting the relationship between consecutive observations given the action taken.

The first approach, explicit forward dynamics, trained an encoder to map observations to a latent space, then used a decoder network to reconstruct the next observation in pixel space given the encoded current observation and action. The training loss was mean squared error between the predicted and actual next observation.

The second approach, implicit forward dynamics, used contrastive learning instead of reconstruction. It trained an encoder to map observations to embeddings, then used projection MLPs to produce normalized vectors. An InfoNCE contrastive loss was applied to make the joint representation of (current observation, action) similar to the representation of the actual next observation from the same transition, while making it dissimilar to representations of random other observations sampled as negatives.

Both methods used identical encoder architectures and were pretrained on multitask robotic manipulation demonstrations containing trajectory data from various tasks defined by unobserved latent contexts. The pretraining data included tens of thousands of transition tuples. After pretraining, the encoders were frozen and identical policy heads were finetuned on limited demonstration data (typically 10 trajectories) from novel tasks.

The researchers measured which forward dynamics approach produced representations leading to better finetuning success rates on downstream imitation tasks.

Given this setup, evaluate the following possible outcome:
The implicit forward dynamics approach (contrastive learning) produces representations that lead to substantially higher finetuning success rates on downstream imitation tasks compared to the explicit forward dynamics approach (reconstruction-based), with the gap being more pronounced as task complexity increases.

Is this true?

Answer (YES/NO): NO